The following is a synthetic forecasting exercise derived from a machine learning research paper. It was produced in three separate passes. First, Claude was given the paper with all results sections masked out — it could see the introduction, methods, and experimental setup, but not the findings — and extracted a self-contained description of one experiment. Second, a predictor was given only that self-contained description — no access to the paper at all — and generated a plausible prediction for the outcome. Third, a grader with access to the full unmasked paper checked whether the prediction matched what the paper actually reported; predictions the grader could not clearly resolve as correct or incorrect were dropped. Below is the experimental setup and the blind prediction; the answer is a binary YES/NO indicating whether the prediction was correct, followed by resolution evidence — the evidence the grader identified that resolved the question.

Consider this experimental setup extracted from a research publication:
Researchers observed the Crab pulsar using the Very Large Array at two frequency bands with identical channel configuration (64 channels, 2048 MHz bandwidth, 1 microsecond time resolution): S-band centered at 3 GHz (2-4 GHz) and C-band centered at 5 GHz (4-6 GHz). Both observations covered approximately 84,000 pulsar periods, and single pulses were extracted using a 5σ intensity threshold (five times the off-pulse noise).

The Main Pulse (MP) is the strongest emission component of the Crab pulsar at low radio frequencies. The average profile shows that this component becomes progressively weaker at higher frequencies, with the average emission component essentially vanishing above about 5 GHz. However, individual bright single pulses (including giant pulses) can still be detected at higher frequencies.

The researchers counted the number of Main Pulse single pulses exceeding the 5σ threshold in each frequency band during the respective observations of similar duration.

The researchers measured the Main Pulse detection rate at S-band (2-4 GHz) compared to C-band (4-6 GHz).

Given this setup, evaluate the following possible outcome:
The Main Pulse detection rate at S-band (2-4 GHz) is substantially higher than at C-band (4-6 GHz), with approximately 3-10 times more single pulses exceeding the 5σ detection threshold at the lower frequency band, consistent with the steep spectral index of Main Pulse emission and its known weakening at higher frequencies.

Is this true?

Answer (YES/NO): YES